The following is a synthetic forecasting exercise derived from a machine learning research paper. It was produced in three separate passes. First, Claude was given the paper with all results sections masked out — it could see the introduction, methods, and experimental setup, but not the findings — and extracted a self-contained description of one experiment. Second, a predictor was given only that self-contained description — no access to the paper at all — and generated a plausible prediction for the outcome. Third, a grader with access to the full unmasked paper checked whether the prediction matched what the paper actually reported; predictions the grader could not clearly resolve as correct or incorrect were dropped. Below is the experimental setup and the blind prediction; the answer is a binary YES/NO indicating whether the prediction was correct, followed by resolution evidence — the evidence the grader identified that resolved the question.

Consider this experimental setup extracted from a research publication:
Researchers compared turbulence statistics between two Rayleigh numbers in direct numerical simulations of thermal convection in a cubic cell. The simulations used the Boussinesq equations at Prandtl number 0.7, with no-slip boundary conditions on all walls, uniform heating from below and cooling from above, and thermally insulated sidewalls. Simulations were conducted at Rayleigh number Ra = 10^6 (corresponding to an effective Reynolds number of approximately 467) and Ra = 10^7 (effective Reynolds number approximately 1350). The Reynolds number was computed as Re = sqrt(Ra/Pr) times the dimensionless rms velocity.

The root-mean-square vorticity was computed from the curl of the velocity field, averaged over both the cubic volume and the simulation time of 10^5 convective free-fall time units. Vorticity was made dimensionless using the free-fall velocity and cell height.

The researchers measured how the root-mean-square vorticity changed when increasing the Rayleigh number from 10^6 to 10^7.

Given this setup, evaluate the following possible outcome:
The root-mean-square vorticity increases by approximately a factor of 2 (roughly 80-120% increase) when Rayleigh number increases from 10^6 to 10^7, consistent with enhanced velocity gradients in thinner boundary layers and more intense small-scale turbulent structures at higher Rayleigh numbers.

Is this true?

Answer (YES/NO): NO